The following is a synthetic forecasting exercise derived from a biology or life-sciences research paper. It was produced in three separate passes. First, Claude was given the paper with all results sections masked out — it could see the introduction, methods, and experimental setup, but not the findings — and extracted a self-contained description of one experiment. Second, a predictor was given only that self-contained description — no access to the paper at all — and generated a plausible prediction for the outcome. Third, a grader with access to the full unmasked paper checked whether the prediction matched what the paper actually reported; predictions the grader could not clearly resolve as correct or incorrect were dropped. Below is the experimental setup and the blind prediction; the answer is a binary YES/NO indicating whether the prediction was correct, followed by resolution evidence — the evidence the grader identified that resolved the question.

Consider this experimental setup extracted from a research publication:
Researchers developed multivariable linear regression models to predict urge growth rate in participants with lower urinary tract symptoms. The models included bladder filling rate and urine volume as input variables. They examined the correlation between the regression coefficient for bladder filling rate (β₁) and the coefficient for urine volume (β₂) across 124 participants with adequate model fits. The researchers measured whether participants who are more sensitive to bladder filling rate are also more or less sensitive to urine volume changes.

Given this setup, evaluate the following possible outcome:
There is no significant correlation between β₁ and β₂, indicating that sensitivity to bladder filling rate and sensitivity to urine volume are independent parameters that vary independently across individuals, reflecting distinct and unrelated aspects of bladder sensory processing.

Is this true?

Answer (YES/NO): NO